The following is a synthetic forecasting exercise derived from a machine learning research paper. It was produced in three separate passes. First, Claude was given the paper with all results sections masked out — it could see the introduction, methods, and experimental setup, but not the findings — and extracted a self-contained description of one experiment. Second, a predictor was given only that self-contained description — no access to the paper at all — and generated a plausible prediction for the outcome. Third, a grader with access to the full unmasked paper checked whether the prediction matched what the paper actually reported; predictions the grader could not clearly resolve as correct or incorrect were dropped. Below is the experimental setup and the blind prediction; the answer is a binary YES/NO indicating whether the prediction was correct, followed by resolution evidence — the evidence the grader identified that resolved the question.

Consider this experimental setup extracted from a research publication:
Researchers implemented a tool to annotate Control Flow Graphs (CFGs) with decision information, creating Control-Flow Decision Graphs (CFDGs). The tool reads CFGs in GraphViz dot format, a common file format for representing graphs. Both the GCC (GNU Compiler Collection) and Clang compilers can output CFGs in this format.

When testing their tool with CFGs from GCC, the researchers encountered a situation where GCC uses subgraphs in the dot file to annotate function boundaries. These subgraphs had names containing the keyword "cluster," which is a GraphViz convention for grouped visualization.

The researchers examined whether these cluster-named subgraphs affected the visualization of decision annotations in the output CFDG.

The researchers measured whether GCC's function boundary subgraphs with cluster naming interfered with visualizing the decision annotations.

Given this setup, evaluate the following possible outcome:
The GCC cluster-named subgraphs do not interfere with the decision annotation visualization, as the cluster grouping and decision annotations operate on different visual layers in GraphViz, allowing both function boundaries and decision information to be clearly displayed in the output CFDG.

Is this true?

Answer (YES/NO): NO